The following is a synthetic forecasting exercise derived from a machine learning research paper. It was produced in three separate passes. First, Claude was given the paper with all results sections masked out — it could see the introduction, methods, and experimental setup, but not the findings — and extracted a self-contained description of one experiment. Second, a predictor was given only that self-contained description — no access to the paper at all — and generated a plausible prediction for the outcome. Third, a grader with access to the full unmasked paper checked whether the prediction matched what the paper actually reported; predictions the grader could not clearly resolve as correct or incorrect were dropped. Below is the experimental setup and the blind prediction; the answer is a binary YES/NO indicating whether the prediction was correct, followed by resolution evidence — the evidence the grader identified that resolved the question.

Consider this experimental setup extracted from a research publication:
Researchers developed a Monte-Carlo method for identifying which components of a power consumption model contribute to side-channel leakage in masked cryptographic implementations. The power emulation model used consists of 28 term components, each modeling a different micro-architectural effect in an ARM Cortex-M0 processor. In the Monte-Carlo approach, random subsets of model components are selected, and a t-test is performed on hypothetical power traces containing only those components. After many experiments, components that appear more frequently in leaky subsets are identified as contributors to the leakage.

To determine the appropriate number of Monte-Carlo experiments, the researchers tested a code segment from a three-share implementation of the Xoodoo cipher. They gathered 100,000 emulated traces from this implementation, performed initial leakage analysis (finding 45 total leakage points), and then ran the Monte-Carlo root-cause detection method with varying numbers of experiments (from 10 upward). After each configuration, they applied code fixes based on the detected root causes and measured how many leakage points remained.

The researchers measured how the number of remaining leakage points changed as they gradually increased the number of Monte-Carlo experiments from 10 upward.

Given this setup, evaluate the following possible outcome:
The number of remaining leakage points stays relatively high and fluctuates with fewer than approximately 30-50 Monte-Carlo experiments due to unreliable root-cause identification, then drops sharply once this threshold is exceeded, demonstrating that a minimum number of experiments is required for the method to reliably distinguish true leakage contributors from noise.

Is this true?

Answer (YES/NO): NO